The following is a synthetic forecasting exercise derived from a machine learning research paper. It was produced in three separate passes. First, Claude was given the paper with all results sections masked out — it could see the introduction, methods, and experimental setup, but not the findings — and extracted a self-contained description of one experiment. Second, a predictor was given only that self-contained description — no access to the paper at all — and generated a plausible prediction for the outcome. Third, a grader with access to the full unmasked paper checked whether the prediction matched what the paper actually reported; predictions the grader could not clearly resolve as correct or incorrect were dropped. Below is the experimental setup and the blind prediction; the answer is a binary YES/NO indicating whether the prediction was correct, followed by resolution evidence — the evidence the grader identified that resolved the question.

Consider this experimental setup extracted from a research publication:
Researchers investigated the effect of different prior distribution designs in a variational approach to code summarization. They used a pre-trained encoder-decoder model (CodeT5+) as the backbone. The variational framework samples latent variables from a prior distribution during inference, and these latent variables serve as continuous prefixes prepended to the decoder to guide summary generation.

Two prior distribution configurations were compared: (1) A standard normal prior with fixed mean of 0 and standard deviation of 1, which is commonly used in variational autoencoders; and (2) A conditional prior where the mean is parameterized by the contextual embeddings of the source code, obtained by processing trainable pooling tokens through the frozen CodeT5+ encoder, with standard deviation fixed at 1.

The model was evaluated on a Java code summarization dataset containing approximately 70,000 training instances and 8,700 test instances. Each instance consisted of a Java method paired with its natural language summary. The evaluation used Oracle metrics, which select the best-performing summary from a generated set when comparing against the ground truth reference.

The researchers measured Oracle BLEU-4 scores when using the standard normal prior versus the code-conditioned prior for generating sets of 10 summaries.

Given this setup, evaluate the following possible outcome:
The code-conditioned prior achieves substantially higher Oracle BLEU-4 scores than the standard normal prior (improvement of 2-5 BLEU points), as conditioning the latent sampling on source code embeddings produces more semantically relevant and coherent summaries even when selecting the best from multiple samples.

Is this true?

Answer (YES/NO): NO